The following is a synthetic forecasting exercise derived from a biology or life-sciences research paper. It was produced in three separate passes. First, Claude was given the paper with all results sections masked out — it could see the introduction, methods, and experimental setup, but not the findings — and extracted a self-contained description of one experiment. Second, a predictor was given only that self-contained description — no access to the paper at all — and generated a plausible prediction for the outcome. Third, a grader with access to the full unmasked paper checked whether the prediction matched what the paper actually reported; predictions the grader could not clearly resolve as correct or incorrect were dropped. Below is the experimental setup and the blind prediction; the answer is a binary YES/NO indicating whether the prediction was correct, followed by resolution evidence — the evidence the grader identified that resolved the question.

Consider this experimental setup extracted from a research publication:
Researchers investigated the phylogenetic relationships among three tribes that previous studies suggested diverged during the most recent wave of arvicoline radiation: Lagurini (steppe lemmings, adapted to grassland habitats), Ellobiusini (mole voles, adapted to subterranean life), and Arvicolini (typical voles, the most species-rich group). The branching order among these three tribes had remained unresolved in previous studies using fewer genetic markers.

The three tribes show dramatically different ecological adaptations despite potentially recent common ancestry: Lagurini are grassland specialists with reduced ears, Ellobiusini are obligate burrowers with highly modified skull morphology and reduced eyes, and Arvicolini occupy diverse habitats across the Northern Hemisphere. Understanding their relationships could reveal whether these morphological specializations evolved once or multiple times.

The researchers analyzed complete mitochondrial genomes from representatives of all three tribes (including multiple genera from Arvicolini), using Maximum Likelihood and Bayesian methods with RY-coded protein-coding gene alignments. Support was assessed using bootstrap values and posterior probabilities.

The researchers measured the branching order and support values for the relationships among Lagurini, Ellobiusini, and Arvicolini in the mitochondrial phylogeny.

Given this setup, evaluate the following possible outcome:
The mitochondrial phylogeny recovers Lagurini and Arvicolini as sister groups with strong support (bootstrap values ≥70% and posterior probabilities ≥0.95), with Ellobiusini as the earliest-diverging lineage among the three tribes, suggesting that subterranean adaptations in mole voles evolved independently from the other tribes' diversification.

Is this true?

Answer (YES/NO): NO